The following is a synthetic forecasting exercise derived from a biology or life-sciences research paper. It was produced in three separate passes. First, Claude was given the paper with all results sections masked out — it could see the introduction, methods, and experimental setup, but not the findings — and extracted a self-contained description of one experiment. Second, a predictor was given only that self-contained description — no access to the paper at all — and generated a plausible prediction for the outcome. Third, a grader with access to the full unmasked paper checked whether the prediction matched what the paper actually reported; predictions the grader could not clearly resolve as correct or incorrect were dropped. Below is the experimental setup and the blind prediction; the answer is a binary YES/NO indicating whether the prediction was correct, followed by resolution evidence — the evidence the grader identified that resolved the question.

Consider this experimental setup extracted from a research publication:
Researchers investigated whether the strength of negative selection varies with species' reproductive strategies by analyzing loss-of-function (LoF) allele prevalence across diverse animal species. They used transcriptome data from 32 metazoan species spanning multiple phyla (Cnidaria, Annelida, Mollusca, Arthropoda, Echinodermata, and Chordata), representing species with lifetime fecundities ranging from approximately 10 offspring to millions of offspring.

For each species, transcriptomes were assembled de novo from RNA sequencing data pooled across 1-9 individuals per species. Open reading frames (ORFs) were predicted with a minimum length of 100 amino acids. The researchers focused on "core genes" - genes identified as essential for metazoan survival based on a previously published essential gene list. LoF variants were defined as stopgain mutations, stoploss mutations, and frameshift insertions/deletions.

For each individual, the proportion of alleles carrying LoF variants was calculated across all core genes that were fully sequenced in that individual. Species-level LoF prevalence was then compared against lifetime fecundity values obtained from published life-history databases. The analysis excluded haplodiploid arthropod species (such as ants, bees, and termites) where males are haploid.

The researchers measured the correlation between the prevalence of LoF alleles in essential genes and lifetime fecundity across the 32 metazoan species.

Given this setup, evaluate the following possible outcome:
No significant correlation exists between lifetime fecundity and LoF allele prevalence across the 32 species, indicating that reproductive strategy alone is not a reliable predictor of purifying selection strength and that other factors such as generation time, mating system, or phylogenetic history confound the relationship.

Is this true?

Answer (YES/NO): YES